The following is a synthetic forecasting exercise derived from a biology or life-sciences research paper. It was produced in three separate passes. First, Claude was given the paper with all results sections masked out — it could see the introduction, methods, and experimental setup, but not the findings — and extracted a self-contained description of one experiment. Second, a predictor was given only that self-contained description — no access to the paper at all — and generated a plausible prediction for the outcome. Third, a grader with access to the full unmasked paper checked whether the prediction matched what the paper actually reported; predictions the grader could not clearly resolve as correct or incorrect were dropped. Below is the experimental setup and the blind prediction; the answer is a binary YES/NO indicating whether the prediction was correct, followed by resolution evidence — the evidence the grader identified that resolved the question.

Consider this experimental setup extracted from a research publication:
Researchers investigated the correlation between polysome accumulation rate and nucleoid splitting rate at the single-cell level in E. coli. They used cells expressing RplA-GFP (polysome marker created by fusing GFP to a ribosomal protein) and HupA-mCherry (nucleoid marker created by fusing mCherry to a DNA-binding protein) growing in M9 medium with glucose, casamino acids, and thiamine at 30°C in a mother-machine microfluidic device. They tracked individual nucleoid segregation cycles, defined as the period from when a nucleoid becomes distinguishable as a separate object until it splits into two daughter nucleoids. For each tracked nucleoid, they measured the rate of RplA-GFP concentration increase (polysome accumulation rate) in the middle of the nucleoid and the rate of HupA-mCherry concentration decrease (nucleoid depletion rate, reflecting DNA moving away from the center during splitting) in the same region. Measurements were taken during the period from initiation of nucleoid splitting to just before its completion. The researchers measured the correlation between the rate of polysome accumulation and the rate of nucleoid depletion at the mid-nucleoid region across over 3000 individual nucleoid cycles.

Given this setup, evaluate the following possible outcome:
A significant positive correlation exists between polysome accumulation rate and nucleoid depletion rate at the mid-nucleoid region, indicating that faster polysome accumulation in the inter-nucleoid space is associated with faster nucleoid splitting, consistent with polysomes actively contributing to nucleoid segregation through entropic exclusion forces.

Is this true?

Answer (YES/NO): NO